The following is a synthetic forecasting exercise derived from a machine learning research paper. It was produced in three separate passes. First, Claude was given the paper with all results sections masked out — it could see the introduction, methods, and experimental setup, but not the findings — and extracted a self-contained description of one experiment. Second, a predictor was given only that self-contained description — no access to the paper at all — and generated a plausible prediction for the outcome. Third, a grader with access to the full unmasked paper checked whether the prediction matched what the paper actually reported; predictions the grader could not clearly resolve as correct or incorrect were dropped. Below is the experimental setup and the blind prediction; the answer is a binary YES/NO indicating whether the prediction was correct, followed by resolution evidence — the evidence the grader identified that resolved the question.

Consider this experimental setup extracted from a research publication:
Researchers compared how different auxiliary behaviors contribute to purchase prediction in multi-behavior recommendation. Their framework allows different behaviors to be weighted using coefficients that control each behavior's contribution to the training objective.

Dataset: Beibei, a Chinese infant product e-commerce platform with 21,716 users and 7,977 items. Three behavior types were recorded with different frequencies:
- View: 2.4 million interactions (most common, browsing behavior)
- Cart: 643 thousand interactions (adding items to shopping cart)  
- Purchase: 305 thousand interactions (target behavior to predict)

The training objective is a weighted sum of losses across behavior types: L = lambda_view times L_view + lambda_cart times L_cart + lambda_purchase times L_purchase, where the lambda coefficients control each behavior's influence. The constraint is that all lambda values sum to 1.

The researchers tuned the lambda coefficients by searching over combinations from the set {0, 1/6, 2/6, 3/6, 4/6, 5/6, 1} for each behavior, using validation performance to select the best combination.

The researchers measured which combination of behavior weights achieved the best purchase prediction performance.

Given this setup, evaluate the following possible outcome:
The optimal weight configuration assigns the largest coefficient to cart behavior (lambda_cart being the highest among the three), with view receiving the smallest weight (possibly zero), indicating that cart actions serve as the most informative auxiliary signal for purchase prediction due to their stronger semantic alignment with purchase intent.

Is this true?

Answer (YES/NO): NO